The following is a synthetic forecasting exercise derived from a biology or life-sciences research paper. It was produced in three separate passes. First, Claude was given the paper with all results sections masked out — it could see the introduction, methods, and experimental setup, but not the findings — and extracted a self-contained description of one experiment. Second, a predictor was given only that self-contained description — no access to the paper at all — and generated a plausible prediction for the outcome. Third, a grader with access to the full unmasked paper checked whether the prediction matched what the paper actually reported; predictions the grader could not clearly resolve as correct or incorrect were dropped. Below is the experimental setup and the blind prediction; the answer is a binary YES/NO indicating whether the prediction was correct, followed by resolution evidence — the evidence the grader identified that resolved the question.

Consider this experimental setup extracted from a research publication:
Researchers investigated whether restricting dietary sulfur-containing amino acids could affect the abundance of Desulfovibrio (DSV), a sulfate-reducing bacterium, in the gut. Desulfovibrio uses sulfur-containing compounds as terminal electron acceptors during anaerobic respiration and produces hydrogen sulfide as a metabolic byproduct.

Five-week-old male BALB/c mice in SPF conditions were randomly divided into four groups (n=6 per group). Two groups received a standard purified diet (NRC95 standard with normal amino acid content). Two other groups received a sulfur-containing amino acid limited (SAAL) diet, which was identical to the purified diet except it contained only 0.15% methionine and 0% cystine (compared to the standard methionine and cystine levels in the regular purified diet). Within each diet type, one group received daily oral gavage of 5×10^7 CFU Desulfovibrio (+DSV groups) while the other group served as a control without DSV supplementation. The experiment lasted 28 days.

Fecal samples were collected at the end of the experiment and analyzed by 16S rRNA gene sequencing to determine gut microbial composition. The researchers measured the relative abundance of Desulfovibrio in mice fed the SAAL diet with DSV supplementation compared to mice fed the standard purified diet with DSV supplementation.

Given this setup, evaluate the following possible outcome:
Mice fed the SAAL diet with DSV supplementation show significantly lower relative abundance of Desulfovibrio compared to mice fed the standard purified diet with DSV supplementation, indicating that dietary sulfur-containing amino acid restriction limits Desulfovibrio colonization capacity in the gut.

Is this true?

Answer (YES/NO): NO